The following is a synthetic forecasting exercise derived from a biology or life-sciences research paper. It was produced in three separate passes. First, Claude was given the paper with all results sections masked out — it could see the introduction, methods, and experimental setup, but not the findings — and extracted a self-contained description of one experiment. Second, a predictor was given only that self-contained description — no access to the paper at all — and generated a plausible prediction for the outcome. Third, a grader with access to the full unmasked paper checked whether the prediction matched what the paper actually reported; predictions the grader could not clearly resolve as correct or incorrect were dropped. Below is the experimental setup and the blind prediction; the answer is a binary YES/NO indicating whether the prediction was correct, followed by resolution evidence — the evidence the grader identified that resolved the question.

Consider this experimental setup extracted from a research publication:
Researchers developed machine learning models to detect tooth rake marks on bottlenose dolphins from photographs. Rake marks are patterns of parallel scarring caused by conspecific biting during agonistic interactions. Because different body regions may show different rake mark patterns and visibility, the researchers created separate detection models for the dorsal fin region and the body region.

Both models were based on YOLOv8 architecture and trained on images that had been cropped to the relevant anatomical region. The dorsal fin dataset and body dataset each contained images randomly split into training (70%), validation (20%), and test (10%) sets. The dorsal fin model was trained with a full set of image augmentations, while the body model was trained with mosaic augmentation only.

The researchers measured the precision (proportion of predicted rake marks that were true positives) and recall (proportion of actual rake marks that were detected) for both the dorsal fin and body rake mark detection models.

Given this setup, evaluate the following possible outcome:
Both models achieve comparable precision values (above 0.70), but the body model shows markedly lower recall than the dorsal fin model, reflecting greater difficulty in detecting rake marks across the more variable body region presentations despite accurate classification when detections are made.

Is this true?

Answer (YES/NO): NO